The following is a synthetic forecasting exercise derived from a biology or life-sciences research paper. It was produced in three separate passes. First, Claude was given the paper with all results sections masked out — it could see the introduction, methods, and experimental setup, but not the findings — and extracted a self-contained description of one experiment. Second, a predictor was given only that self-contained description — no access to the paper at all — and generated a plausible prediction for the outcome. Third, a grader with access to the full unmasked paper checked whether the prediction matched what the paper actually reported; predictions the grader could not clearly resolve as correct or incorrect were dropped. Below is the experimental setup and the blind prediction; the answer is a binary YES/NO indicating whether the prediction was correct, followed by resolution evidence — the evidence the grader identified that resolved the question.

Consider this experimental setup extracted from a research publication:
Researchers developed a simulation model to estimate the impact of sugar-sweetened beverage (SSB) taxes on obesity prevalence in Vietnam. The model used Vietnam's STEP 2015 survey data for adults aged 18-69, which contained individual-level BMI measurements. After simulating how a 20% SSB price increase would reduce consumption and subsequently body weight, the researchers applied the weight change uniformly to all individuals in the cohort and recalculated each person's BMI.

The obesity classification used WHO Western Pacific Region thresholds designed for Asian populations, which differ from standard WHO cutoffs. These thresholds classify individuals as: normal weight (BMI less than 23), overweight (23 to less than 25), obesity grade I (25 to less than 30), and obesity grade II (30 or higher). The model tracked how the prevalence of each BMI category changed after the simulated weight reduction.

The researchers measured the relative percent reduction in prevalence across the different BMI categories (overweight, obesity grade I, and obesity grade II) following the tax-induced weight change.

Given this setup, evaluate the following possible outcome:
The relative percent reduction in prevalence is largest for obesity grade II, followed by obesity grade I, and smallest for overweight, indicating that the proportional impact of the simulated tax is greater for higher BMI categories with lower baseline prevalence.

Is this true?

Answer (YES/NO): NO